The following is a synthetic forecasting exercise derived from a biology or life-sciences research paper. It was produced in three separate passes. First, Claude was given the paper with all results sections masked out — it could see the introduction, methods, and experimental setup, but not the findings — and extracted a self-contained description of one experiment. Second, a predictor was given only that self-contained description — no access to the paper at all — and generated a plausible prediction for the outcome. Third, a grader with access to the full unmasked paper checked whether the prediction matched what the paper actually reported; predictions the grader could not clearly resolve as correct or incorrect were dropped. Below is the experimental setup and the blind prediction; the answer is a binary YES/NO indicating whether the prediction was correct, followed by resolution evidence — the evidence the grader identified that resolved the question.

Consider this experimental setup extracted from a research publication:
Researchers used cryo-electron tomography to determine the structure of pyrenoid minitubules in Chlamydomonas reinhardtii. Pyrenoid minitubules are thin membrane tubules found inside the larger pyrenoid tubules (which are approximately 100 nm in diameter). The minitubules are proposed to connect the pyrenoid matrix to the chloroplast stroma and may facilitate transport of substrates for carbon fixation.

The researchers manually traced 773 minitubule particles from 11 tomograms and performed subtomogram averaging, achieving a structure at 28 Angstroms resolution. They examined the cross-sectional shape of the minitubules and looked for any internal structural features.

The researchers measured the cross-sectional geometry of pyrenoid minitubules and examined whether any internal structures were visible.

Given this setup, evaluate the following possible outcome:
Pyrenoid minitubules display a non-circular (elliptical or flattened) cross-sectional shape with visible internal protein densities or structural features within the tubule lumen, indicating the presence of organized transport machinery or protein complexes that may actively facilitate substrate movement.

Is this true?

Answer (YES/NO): YES